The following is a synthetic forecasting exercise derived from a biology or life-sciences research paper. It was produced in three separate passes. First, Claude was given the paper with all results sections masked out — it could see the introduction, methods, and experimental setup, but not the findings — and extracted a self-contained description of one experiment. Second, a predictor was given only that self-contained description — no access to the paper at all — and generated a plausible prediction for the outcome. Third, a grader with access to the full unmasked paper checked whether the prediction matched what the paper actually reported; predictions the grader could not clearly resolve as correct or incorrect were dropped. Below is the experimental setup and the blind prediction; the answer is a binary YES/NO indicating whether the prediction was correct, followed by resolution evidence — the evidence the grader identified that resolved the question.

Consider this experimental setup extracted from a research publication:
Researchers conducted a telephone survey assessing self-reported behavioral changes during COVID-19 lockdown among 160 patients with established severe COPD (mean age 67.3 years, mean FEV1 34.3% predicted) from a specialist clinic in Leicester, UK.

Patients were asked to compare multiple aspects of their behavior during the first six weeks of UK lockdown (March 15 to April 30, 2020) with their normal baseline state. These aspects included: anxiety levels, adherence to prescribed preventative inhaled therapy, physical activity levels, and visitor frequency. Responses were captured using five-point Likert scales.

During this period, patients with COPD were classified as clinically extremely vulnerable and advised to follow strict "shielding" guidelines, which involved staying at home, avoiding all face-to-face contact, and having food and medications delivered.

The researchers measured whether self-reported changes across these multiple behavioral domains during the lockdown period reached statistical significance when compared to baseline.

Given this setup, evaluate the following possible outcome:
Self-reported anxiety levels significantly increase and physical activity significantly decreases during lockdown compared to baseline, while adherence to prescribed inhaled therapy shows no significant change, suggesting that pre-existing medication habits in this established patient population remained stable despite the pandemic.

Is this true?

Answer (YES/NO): NO